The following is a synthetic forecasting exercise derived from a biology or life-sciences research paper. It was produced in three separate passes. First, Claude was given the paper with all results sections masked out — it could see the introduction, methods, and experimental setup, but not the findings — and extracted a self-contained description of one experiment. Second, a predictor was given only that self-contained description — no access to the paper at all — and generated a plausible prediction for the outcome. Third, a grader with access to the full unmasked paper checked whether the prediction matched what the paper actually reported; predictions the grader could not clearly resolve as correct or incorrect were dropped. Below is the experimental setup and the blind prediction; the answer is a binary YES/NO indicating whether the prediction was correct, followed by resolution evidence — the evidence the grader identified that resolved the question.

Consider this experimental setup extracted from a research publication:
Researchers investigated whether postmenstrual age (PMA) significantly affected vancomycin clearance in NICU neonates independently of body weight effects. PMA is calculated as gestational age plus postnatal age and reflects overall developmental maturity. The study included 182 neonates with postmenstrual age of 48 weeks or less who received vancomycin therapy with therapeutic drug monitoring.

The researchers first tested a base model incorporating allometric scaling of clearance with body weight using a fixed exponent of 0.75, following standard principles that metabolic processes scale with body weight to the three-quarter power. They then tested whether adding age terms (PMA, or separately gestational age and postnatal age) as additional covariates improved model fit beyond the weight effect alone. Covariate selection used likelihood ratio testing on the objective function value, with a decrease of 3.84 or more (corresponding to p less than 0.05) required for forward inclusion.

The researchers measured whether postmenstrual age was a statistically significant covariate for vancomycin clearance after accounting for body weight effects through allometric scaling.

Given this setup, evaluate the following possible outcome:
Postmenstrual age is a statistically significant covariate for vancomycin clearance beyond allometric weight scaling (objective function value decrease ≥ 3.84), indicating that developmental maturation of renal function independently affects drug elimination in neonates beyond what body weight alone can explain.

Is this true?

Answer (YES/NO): YES